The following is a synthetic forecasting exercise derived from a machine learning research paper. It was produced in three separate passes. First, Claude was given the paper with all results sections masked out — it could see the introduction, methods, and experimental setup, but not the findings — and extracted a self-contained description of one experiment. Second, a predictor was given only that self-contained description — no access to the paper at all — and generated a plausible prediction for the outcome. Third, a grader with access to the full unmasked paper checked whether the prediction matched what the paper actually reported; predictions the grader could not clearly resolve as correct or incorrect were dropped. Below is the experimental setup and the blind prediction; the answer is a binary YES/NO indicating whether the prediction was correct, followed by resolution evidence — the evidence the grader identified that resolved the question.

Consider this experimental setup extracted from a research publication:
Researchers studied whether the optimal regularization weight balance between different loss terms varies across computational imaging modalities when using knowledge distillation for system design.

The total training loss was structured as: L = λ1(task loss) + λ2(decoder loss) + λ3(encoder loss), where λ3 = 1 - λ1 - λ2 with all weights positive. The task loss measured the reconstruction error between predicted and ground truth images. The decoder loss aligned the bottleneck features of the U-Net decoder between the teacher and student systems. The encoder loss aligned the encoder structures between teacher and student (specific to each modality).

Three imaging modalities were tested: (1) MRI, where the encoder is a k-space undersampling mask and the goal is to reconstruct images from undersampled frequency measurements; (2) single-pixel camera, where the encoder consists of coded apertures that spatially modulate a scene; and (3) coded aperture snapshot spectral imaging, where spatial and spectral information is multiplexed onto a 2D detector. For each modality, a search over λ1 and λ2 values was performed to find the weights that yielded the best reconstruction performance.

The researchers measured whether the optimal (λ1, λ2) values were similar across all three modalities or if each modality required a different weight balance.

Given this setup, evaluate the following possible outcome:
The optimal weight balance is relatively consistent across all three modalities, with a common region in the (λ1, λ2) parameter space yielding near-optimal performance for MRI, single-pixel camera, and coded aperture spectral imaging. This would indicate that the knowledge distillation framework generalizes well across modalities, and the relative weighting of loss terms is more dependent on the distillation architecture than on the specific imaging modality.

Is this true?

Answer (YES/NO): NO